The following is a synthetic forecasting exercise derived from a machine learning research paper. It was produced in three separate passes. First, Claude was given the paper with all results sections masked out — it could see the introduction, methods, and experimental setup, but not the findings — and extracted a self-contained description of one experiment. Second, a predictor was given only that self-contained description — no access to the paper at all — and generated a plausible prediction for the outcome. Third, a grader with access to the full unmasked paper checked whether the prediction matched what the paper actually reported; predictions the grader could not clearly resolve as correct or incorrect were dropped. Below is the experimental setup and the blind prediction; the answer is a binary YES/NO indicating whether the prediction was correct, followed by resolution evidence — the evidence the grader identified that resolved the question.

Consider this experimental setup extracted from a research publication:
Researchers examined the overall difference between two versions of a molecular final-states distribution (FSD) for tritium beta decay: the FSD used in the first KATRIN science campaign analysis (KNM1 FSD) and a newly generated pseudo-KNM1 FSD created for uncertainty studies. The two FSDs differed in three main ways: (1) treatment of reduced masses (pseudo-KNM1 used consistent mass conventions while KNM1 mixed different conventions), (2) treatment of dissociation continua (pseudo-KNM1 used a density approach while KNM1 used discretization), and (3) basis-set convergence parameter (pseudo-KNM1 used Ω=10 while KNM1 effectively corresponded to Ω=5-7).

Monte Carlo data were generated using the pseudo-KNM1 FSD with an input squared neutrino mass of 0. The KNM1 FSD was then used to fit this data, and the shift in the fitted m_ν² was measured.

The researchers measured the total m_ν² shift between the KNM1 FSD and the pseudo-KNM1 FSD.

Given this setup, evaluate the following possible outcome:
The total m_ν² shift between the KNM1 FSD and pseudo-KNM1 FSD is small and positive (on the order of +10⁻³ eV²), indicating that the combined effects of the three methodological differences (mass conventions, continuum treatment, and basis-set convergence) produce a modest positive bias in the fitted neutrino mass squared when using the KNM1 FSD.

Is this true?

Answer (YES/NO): NO